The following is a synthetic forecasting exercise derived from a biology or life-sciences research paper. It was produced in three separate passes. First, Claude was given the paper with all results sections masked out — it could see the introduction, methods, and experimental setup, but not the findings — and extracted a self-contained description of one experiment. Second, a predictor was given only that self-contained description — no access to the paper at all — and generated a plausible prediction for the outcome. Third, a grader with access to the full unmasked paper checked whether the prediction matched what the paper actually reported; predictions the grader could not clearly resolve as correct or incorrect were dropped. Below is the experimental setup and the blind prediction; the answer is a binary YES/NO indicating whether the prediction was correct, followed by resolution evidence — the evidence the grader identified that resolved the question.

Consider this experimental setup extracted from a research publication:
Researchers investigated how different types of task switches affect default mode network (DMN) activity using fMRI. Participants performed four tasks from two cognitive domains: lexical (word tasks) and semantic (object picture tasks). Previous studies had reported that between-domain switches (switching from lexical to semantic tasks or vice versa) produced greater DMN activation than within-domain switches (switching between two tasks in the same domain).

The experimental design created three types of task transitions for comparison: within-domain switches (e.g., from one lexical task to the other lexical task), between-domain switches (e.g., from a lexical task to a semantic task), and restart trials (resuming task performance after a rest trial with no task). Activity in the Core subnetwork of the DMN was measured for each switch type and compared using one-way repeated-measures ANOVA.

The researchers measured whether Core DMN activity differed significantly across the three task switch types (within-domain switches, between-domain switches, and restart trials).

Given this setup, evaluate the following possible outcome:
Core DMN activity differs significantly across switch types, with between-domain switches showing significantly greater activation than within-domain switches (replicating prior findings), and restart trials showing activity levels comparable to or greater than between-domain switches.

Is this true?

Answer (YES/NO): NO